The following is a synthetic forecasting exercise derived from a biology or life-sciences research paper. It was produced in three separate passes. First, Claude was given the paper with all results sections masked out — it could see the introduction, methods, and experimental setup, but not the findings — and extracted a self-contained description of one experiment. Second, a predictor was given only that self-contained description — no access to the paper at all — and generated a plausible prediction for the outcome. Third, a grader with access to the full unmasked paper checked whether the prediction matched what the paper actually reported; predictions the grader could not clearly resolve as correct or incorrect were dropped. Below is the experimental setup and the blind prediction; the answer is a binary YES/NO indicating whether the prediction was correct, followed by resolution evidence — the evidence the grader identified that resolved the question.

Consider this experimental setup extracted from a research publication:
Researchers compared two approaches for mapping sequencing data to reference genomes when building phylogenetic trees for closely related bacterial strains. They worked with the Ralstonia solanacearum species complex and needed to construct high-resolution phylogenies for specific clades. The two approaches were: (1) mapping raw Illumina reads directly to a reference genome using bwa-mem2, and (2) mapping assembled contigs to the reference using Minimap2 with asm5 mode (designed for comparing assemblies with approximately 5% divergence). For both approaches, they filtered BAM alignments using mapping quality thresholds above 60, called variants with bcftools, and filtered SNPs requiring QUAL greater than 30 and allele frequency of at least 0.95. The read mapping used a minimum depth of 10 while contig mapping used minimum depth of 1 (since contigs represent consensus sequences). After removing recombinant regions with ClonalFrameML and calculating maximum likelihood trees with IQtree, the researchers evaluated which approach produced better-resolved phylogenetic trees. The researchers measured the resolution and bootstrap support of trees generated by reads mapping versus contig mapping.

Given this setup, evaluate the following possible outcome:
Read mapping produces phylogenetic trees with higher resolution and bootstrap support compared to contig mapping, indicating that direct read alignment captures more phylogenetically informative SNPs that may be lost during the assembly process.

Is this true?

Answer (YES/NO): NO